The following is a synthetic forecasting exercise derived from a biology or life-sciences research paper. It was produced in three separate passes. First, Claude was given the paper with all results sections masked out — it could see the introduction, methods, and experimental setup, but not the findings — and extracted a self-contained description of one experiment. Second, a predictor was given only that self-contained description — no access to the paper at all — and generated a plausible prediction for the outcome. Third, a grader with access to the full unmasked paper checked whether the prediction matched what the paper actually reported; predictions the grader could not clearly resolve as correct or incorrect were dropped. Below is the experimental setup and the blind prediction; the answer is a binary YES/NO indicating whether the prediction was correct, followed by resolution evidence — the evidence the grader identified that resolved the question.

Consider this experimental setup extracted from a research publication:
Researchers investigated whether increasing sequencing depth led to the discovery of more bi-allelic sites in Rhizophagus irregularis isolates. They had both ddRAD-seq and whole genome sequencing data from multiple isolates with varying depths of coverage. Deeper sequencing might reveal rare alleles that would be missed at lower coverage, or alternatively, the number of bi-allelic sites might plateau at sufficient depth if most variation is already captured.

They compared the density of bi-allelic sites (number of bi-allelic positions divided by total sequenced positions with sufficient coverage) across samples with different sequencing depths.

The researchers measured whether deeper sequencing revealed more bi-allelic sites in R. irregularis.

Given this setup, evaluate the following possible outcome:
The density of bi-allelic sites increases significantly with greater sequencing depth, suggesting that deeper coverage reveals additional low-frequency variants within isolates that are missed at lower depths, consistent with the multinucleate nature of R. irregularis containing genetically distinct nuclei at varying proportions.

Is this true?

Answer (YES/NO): YES